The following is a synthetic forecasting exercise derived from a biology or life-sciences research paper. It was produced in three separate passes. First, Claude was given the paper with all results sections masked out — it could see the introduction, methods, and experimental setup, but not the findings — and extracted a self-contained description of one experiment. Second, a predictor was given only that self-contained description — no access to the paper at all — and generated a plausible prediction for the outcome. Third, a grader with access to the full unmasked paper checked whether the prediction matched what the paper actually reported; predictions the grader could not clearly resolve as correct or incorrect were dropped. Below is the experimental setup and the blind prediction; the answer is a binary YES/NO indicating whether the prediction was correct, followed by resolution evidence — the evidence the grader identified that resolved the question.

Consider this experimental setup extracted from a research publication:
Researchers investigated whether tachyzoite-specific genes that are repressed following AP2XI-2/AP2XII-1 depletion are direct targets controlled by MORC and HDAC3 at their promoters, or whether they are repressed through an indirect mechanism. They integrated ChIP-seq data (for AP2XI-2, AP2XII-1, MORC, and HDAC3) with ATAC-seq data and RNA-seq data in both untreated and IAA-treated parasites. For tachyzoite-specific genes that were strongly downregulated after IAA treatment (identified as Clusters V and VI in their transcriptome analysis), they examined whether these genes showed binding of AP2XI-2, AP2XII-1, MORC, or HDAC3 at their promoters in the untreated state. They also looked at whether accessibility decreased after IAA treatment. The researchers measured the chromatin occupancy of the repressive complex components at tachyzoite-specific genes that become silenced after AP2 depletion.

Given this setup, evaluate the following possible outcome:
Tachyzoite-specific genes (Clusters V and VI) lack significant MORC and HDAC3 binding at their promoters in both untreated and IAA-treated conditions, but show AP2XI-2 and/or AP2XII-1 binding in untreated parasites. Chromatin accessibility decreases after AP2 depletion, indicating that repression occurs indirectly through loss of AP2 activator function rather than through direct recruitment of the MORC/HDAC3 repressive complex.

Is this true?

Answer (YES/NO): NO